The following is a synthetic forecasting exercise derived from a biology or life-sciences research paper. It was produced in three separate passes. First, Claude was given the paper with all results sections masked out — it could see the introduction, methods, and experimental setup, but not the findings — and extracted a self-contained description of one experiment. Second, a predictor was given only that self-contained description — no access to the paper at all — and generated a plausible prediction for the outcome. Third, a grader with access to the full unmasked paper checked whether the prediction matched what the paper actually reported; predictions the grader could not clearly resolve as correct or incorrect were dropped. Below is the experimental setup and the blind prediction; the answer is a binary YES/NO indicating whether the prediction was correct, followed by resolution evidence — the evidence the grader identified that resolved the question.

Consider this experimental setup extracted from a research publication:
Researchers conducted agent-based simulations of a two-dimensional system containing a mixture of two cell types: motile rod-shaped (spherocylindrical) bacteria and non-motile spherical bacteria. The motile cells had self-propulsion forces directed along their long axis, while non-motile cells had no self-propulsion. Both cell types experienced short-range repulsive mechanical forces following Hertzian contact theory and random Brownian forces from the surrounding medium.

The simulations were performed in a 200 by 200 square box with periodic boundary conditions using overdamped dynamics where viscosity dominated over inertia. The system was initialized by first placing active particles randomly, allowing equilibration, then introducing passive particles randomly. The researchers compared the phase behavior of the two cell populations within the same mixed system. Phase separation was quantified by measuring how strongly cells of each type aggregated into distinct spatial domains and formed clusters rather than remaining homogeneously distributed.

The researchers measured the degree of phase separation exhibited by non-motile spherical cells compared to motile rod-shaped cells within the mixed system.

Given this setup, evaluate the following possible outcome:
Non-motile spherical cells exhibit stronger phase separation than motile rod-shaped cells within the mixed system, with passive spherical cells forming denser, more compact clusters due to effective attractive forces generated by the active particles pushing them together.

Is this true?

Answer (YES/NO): YES